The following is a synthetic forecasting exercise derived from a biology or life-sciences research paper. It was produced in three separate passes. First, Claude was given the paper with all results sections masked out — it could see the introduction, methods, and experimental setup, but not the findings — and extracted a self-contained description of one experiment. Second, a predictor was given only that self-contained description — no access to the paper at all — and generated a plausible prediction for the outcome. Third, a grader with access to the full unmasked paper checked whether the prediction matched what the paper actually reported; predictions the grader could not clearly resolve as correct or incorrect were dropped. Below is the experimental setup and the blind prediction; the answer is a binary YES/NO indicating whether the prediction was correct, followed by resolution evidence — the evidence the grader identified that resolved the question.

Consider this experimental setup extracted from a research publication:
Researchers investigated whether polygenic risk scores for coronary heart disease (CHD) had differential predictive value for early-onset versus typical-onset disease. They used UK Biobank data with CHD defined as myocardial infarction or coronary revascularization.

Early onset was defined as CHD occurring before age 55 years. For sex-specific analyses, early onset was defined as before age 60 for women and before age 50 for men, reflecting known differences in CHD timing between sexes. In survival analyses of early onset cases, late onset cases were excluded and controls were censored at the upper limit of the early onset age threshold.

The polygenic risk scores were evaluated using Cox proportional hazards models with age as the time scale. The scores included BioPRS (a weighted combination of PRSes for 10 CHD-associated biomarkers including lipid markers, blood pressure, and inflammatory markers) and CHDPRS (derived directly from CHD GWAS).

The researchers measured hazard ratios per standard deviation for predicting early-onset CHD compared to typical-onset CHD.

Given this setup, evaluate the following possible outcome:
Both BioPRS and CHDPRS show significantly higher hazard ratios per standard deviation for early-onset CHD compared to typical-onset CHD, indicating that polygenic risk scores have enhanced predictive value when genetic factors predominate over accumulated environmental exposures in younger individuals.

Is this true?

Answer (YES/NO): NO